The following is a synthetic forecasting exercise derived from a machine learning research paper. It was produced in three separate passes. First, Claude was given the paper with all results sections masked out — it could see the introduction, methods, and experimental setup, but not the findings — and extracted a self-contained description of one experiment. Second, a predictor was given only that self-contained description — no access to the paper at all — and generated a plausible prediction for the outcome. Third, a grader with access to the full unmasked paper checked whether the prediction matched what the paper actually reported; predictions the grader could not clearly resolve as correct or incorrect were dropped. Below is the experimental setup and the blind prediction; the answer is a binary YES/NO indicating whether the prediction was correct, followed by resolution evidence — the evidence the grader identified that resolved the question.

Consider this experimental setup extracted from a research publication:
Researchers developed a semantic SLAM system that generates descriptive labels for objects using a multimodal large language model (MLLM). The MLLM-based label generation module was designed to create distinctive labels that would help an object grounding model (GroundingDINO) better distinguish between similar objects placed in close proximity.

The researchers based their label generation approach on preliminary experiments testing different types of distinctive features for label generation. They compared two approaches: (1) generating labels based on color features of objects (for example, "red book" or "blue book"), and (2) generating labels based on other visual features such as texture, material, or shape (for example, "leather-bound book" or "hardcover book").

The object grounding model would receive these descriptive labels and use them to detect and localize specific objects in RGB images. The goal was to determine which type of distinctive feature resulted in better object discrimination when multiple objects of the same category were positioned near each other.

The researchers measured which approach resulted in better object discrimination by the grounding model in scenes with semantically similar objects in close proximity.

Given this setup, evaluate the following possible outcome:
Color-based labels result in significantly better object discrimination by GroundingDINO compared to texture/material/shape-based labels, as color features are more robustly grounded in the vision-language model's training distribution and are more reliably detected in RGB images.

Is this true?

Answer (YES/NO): YES